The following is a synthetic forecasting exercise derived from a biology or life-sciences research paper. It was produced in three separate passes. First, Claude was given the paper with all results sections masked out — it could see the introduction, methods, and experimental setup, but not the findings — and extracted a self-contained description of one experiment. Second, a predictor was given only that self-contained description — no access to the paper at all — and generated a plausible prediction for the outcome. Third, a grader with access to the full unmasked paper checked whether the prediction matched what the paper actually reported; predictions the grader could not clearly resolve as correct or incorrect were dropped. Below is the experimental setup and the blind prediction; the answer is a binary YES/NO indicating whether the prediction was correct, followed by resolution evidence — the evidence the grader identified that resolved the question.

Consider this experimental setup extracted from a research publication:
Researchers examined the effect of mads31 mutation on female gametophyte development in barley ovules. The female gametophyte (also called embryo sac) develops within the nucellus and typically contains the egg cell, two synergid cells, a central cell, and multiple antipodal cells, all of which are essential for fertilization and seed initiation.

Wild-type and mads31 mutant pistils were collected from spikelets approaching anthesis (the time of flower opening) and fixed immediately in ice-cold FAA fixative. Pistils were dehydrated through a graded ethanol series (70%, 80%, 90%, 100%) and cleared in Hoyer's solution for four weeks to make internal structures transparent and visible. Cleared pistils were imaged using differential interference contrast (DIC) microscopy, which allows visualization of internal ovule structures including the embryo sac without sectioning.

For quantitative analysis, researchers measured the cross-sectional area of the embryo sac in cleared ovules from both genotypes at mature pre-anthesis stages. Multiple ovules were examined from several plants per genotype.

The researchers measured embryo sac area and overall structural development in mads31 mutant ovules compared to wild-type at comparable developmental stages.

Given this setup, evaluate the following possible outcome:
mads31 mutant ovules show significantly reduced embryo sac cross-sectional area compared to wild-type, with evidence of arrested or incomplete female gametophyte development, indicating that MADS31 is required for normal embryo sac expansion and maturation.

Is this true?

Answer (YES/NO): YES